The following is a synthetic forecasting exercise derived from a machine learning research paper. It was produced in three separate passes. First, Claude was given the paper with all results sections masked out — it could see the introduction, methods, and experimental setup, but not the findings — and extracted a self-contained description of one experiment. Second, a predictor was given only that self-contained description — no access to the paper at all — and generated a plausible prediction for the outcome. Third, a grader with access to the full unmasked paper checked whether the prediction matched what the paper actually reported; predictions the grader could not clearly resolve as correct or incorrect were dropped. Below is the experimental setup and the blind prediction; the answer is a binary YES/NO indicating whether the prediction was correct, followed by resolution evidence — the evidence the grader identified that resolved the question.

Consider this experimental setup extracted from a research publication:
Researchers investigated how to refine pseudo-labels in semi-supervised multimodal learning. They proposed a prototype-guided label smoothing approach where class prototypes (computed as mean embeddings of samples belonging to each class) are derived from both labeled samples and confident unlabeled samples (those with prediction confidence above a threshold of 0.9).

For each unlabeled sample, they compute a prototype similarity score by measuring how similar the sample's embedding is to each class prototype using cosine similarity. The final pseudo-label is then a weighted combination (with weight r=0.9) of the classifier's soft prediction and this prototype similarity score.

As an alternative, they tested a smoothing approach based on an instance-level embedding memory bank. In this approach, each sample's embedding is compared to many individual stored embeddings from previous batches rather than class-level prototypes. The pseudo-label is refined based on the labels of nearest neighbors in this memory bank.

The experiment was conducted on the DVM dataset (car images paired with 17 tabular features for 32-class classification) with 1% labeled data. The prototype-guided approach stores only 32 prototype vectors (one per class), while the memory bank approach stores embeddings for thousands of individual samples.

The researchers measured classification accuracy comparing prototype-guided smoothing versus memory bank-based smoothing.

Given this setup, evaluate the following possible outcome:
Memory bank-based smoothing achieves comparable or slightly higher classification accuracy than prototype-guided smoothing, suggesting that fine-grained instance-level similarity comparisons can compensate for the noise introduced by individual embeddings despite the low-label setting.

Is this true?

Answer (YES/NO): NO